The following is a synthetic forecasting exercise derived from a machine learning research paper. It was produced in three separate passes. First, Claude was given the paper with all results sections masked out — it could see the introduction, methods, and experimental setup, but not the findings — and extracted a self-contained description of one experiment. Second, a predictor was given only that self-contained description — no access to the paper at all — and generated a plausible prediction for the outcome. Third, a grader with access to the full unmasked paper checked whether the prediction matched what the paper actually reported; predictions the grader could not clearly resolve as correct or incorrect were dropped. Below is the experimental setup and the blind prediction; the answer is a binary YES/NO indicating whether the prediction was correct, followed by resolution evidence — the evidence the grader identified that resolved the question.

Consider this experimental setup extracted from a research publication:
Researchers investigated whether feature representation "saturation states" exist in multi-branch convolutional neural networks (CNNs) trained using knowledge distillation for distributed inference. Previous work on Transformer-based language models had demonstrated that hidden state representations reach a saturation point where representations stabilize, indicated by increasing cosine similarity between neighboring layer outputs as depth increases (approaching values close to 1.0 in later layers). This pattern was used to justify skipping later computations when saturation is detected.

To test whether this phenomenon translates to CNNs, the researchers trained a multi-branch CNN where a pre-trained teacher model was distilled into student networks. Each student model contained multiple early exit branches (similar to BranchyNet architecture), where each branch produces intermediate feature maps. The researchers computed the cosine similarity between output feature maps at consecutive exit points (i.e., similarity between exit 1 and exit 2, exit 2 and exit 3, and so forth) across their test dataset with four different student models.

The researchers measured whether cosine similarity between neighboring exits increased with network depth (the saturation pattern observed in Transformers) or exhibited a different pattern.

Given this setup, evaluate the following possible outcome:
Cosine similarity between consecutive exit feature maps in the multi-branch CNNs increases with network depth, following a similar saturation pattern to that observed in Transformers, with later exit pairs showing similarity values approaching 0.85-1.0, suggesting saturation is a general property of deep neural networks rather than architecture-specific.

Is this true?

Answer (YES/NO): NO